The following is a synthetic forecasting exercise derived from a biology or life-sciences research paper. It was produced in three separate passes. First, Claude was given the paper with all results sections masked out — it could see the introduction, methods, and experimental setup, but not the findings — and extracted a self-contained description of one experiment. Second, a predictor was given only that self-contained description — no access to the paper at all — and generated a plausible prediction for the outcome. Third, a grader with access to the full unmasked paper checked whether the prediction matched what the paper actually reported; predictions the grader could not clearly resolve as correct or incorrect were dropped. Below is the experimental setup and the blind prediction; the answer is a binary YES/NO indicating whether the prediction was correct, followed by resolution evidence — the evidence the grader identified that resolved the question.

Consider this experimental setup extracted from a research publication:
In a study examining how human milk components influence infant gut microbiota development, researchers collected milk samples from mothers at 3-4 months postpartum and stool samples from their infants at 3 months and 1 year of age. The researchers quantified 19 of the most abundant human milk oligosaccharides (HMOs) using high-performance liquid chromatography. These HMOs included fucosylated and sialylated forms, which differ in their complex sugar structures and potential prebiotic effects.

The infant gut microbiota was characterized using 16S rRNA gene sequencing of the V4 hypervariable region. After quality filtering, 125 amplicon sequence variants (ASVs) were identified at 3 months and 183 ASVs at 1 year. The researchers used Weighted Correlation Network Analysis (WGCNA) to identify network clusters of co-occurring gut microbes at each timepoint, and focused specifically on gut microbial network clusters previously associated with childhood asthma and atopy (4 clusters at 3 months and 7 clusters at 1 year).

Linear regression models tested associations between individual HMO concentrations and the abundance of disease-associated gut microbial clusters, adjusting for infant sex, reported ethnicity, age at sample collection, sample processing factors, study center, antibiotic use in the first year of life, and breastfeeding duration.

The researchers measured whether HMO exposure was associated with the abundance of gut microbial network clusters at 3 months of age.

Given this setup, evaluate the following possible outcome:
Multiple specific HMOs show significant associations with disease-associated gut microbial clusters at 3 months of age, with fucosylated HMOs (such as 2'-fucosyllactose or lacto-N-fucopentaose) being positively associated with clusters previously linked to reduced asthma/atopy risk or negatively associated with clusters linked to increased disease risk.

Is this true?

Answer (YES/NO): NO